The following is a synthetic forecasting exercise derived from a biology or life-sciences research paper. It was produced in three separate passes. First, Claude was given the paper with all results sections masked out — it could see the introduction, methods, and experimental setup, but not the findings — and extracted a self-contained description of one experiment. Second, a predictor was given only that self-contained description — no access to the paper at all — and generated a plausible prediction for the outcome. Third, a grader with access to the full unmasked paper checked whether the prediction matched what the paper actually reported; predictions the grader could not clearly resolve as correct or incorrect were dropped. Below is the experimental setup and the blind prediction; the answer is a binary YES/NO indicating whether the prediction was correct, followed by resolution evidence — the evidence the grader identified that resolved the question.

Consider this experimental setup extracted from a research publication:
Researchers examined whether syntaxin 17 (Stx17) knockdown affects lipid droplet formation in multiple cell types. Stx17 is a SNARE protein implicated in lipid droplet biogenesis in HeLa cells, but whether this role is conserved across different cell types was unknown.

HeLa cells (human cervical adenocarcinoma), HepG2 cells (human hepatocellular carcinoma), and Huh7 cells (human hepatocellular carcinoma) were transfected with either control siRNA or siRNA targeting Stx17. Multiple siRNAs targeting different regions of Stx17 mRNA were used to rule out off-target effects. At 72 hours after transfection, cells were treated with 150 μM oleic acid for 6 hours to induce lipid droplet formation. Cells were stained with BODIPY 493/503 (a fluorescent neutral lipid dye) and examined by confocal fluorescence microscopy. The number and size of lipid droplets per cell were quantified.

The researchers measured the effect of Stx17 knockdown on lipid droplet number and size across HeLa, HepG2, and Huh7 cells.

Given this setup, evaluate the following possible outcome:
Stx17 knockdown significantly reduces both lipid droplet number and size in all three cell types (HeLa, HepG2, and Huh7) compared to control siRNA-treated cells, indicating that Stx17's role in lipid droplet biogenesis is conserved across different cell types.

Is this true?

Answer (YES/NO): YES